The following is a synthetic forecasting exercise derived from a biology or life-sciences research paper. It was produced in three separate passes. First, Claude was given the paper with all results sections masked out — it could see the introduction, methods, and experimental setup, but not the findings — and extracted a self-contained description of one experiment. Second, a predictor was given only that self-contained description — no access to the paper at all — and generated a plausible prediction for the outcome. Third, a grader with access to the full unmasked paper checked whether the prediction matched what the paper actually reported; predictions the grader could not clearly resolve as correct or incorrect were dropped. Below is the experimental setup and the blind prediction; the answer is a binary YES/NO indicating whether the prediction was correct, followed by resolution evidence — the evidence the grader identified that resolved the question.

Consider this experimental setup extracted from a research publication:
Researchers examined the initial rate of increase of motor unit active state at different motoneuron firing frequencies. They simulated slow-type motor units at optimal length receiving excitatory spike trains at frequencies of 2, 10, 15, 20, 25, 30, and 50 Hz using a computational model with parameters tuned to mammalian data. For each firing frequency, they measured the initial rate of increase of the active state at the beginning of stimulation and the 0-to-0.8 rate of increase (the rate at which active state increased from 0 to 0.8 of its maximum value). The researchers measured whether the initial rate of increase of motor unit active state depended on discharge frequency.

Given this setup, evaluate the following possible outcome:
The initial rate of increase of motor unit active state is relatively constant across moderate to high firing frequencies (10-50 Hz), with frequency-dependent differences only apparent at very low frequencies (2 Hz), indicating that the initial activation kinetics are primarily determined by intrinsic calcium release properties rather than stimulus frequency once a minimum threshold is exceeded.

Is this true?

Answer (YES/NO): NO